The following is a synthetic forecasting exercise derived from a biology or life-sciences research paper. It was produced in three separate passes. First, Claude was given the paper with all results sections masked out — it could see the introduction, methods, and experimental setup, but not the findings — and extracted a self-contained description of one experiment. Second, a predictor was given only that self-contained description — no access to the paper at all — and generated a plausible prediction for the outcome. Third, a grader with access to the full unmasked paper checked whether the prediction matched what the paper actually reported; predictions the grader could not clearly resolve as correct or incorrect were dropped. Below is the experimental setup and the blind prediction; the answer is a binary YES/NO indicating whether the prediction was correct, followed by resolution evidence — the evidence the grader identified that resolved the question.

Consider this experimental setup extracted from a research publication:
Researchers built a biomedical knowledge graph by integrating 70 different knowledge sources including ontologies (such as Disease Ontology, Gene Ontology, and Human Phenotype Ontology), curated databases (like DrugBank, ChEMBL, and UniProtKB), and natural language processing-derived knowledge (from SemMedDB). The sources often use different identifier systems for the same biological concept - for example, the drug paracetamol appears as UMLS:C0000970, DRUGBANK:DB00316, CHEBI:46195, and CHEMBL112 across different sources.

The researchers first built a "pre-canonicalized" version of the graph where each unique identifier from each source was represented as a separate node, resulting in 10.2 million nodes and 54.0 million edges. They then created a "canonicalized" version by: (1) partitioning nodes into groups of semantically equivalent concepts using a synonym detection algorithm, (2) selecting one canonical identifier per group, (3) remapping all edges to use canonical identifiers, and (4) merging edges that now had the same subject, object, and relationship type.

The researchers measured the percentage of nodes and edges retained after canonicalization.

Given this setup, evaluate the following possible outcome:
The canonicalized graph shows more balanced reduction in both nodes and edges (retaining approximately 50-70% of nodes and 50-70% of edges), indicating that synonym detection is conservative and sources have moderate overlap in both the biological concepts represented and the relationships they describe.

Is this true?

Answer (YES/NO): NO